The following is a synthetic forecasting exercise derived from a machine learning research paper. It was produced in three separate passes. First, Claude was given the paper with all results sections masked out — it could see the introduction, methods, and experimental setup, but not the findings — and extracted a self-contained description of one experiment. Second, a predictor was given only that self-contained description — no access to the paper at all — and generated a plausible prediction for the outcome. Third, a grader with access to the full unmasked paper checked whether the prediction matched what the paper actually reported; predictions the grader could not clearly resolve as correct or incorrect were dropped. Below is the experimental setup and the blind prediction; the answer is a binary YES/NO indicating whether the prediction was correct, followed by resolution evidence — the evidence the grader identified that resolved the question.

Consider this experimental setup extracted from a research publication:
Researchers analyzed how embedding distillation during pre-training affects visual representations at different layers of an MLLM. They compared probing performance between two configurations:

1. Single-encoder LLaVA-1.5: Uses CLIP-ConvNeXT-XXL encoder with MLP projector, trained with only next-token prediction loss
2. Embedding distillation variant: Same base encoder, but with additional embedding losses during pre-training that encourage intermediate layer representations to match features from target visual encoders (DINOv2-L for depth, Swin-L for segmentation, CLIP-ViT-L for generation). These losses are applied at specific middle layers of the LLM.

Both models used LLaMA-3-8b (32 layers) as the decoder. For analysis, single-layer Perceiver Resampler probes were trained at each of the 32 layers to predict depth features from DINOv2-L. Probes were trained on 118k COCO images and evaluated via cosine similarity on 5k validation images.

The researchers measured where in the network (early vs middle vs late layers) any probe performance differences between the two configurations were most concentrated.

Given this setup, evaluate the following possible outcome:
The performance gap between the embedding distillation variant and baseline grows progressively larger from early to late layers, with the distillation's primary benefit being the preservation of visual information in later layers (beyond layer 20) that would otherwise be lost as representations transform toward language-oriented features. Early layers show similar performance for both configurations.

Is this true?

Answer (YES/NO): NO